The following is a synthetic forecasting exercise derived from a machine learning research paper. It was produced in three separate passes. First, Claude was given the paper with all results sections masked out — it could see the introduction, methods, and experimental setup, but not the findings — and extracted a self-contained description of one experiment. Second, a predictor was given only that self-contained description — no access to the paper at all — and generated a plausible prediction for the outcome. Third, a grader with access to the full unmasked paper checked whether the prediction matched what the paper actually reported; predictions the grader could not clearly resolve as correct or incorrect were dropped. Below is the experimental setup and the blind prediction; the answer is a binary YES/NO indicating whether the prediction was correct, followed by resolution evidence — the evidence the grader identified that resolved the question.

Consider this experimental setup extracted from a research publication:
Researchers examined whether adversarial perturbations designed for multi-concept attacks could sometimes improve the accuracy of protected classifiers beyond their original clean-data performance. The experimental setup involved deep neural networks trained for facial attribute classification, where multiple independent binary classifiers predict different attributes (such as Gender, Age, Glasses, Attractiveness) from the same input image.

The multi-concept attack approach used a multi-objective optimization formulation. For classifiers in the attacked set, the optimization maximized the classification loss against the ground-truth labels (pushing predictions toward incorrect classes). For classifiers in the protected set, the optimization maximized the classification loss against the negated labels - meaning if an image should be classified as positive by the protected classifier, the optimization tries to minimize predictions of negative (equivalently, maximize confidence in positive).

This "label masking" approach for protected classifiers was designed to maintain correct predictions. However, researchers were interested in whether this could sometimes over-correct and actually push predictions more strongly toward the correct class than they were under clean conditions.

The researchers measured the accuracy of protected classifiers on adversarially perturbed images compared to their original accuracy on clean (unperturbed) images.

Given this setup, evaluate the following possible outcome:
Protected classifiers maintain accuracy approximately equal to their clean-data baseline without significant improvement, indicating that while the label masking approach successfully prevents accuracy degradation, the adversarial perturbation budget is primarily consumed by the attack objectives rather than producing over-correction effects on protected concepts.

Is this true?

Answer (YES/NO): NO